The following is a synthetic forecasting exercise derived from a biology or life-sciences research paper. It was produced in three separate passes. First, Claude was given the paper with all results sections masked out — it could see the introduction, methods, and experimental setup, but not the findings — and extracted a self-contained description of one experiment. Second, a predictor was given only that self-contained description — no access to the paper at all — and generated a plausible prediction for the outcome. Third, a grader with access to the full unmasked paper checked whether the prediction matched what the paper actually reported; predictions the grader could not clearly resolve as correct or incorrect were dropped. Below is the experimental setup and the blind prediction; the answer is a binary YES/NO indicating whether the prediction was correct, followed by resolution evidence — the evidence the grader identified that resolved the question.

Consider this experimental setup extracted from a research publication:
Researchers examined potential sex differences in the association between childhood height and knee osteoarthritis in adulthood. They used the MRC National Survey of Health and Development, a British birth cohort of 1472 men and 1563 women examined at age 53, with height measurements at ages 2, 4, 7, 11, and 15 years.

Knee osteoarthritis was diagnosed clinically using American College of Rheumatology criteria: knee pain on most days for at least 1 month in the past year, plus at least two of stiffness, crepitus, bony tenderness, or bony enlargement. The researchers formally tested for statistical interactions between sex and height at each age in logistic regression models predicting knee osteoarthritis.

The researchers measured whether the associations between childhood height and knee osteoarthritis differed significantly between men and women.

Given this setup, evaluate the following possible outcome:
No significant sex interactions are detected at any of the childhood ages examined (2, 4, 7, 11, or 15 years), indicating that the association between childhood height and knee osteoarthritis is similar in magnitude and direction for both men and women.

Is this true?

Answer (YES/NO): YES